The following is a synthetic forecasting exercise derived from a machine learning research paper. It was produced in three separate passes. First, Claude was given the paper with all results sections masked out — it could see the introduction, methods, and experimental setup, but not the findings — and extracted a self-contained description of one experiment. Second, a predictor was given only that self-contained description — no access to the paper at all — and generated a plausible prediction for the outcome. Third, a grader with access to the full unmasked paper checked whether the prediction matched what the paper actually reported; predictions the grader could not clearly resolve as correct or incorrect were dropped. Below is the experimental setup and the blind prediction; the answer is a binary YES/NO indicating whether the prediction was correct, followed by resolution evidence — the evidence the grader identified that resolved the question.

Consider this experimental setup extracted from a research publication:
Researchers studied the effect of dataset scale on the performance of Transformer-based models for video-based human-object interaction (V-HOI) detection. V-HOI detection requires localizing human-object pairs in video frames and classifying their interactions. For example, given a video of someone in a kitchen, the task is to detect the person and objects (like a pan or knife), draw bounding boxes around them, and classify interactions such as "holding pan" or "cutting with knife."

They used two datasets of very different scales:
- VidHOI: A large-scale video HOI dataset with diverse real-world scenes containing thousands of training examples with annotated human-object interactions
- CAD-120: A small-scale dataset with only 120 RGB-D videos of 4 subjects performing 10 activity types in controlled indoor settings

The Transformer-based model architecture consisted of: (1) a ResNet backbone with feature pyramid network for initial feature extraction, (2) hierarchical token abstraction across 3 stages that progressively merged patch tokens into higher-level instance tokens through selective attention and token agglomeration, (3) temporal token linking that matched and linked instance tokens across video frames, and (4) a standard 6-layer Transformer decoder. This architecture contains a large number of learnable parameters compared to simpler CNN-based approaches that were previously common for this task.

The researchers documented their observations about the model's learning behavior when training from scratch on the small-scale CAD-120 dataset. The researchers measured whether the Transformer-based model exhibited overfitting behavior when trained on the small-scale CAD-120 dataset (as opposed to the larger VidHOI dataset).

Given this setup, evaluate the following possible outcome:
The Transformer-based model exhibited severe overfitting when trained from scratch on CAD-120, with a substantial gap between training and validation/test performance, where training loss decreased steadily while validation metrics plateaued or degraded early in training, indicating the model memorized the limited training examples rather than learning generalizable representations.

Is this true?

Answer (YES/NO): NO